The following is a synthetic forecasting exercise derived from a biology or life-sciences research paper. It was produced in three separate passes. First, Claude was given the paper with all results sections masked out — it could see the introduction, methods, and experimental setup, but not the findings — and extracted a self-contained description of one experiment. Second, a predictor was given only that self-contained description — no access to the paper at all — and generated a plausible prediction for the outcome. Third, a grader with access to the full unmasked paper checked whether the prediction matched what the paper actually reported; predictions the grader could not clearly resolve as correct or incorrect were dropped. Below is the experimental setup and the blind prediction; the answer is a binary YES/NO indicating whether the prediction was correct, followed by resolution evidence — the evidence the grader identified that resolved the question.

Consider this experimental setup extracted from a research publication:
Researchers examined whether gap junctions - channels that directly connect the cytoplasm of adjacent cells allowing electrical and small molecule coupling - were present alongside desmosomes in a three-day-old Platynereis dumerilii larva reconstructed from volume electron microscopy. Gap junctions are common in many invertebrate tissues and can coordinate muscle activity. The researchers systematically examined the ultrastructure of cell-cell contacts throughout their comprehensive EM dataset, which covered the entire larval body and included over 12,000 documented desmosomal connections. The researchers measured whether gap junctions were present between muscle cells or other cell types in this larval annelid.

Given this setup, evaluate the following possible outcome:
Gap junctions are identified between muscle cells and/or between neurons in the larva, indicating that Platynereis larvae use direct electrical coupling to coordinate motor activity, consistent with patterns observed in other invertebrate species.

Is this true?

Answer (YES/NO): NO